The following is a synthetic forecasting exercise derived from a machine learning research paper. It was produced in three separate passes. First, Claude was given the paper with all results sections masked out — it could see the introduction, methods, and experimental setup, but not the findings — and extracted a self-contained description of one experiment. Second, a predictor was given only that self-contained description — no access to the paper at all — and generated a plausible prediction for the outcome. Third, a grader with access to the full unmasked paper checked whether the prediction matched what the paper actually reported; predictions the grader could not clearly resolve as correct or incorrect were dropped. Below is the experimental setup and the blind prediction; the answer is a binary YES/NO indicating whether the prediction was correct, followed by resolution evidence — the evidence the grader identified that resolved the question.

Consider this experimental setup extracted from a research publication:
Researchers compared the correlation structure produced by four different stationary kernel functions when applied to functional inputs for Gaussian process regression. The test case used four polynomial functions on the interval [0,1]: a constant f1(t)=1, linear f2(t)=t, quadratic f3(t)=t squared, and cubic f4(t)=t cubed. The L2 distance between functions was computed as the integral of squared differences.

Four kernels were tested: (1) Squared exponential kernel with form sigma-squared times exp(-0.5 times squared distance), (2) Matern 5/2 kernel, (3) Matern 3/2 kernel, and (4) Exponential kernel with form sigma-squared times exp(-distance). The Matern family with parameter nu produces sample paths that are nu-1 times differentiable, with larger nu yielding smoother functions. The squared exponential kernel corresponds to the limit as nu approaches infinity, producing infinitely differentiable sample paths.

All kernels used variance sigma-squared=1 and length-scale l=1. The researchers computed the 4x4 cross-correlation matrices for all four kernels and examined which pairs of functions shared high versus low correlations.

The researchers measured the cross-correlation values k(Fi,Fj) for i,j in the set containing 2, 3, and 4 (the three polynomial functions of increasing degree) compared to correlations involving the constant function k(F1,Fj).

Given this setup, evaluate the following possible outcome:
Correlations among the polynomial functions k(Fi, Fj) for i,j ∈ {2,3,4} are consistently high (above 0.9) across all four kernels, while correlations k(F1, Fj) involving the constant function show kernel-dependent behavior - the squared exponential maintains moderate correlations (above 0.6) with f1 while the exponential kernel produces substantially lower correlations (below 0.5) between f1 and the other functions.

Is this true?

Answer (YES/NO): NO